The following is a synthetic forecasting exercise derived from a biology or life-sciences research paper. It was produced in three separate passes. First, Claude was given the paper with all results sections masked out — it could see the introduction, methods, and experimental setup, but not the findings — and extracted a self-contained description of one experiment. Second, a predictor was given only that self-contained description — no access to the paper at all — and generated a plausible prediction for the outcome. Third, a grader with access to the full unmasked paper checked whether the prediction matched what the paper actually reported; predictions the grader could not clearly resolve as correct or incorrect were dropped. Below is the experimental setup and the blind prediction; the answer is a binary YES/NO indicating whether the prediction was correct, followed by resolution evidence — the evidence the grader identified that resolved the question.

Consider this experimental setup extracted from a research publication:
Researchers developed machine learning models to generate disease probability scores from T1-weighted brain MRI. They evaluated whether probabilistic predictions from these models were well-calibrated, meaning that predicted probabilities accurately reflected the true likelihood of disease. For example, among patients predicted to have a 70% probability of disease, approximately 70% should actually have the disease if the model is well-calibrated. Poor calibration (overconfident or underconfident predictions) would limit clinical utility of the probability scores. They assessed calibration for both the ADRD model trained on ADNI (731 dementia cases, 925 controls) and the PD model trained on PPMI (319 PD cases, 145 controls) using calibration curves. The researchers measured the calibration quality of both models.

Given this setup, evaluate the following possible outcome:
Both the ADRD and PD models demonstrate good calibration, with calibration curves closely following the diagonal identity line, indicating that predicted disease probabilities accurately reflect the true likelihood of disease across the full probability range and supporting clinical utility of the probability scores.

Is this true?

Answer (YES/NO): YES